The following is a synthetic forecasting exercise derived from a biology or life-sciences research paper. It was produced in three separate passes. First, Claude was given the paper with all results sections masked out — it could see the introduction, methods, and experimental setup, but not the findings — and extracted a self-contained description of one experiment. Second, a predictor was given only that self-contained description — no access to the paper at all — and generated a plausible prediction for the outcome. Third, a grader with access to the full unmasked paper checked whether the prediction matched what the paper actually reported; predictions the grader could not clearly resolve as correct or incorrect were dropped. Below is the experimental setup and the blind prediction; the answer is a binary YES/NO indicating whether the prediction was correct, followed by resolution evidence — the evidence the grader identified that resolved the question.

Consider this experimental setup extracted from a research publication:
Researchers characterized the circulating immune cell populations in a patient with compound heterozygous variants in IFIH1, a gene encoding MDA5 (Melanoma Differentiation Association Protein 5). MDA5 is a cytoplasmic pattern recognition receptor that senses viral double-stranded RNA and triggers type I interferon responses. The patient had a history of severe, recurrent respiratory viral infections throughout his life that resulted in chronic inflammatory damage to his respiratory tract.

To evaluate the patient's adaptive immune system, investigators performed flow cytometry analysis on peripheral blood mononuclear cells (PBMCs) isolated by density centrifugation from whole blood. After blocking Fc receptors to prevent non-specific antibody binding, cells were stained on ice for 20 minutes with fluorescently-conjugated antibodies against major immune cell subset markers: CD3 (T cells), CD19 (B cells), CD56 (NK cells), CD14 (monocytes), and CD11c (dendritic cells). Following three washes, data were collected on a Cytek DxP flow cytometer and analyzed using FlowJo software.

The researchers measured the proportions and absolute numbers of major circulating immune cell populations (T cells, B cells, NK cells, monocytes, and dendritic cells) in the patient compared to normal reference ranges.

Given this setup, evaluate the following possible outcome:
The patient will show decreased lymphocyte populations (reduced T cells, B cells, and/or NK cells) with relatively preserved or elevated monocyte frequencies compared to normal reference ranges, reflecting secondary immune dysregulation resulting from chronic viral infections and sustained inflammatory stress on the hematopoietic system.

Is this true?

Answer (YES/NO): NO